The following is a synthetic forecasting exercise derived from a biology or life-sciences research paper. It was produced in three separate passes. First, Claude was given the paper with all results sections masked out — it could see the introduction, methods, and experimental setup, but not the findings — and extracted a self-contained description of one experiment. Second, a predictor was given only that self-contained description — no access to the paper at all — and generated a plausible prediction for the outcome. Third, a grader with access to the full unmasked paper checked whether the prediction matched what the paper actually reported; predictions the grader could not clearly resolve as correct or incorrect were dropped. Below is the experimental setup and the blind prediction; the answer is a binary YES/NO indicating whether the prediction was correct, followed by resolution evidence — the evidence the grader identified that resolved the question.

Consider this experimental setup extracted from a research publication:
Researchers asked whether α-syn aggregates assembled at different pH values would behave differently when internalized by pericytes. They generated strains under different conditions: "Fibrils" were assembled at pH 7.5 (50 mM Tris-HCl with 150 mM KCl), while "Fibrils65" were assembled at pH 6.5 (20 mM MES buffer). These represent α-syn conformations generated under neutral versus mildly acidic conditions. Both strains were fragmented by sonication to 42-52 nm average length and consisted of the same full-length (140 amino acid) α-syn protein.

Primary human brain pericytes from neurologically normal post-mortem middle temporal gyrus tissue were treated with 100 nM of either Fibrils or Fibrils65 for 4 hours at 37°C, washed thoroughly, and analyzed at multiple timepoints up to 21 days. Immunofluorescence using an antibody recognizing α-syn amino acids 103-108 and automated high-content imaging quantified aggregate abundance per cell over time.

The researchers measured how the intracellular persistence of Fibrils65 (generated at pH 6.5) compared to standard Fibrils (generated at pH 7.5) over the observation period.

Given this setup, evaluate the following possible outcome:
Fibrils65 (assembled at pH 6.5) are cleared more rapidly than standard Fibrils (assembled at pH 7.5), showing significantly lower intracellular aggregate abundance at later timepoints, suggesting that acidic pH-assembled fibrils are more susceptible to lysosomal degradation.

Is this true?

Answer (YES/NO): NO